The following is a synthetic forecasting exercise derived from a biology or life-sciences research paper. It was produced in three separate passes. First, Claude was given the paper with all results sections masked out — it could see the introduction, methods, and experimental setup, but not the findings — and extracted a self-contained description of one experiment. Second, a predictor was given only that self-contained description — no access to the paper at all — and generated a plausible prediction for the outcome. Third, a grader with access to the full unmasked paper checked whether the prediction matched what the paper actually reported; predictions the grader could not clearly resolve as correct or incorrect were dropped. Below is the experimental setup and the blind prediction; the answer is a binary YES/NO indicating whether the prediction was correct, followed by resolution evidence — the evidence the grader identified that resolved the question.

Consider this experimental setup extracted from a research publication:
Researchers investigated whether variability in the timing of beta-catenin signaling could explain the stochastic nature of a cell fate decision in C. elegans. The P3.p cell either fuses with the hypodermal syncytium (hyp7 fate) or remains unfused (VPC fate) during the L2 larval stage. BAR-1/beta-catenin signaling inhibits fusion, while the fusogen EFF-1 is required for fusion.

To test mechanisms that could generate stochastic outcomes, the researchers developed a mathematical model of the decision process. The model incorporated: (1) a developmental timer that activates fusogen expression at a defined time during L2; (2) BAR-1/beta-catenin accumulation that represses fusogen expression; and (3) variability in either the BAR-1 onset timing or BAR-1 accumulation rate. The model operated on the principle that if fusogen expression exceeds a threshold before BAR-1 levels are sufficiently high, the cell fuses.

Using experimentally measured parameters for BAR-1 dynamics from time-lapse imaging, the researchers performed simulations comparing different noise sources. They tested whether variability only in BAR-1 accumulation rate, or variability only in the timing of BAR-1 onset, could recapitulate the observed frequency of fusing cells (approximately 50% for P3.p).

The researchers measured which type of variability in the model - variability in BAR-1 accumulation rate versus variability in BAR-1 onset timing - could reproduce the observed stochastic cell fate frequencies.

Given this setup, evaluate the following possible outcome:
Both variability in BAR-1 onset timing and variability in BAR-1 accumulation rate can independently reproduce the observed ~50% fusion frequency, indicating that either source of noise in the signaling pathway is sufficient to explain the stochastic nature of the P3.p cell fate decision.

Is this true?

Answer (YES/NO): NO